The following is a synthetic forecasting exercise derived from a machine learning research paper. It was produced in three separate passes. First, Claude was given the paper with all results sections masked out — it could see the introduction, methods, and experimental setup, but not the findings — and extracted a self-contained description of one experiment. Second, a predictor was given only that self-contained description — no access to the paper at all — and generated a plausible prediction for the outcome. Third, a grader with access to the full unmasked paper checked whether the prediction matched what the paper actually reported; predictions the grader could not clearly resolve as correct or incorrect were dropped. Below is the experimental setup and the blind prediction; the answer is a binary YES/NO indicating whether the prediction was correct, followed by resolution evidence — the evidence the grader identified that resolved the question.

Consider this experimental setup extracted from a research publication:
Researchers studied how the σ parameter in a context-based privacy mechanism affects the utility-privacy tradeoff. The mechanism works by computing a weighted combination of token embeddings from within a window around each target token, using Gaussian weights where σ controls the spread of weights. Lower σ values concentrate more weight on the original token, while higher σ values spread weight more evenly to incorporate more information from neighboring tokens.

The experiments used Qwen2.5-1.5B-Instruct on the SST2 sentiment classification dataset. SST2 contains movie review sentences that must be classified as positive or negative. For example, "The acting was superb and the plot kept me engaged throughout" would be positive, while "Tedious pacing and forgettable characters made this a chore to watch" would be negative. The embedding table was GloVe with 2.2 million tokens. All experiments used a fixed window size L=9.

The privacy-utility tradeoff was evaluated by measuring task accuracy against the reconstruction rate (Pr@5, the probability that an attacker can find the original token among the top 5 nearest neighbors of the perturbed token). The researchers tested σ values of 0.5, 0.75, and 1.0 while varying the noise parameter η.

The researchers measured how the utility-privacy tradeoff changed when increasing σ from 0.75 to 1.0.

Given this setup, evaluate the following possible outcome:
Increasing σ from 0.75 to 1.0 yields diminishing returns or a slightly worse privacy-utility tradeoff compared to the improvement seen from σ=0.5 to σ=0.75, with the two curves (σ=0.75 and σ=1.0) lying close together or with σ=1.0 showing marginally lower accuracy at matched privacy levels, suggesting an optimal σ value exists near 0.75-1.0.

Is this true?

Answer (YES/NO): NO